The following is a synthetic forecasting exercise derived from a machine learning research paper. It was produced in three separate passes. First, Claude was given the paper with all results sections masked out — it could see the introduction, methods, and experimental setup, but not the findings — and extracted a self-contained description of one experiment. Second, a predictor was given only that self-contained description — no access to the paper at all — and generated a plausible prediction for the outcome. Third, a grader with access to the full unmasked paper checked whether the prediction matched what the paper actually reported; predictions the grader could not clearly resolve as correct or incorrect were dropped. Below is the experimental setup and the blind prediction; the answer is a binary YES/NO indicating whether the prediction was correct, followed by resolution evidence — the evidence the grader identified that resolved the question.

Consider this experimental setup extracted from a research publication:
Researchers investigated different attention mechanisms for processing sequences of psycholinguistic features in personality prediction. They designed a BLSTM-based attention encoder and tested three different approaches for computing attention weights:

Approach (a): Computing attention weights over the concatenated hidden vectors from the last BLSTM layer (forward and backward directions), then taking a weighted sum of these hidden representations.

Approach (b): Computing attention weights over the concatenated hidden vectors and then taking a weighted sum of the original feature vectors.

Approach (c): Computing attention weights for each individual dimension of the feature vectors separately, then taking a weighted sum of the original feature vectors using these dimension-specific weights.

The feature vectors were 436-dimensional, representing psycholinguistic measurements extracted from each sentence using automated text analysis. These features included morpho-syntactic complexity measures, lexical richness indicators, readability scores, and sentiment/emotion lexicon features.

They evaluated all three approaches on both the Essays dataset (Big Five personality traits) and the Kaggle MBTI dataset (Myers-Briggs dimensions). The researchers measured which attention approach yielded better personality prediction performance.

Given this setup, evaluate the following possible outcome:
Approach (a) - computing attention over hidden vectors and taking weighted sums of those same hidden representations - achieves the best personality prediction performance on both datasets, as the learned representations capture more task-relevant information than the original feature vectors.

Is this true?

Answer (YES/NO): NO